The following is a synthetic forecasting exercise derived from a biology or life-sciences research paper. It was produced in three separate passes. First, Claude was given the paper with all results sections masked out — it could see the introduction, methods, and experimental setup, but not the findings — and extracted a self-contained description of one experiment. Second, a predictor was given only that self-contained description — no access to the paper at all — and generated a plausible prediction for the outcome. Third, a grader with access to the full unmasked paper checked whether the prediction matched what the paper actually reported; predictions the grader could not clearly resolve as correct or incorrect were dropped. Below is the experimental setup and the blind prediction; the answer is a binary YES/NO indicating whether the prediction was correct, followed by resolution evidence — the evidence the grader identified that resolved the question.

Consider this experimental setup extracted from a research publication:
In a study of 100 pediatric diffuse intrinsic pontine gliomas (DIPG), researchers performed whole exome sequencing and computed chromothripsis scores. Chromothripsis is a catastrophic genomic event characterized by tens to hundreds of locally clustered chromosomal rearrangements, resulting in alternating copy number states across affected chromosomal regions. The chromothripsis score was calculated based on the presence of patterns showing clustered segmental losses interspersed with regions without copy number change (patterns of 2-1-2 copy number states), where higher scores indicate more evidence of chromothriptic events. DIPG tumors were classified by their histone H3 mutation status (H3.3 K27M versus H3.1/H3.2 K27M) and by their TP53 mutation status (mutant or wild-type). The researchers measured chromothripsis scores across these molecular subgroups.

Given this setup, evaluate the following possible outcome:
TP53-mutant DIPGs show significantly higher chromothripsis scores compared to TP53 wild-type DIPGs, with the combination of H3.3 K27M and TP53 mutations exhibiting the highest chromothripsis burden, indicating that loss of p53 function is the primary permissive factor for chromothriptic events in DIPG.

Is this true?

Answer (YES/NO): YES